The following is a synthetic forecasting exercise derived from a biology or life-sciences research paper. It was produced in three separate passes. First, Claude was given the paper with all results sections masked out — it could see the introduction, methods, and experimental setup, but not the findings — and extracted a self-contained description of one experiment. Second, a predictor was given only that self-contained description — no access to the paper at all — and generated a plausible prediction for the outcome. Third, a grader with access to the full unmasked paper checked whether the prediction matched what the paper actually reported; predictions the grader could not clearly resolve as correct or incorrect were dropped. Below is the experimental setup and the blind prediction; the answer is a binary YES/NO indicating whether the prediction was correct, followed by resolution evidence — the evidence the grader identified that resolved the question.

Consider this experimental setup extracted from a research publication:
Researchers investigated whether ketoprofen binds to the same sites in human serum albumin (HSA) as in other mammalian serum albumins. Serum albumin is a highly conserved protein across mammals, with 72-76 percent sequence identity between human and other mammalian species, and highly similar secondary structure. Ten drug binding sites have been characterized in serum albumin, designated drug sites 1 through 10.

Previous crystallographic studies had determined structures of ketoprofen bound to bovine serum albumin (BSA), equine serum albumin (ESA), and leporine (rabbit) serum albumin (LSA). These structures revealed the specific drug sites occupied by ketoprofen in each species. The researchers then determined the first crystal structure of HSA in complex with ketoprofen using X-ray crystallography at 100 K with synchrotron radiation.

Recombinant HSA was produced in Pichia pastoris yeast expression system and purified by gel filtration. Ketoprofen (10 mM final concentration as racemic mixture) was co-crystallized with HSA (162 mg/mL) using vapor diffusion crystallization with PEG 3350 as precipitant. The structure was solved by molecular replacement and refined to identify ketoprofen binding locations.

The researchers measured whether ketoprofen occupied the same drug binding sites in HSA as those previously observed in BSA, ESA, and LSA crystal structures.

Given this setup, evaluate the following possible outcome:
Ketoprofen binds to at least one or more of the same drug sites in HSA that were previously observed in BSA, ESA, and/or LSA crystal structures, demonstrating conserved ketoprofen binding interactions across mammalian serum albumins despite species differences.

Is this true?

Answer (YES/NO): NO